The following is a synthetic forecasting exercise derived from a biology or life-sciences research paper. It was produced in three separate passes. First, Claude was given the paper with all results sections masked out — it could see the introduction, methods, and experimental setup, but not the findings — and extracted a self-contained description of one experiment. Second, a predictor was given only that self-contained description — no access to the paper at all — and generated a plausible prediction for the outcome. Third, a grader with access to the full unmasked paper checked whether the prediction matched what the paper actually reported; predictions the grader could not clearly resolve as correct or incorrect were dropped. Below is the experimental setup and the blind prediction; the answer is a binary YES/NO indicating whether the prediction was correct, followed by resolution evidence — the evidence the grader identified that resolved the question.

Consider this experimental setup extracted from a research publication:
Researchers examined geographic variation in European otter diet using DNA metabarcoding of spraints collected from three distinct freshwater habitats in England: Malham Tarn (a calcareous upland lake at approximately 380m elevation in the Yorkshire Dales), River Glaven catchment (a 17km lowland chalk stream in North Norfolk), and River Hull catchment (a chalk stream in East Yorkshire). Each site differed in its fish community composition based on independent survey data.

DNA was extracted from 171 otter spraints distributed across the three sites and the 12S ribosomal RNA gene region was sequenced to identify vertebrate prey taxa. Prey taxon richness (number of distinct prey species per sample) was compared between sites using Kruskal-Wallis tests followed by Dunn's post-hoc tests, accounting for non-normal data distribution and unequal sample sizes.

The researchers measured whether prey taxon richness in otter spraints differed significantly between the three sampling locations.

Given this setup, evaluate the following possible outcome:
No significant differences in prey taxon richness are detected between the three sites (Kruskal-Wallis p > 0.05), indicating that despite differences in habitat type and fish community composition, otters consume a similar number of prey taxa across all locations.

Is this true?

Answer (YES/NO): NO